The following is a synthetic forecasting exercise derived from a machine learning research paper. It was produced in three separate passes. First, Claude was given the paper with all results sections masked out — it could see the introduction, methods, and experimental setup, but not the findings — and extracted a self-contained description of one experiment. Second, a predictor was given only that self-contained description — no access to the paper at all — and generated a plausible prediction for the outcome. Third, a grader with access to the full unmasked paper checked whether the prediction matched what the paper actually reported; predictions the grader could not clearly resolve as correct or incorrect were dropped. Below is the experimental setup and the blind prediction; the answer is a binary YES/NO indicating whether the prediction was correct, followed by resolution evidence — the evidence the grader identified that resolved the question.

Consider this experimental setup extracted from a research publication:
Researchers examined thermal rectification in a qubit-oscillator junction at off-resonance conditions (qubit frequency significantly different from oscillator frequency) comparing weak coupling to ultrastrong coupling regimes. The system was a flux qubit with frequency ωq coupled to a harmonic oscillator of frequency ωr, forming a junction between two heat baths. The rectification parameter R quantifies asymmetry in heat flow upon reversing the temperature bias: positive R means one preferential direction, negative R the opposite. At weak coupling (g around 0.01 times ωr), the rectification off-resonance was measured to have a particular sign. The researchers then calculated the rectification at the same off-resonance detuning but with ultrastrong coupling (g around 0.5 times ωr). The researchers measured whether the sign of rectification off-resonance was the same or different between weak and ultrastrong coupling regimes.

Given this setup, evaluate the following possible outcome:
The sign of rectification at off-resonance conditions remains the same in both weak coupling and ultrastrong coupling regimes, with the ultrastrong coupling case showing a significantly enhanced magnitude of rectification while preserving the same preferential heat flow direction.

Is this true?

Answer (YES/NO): NO